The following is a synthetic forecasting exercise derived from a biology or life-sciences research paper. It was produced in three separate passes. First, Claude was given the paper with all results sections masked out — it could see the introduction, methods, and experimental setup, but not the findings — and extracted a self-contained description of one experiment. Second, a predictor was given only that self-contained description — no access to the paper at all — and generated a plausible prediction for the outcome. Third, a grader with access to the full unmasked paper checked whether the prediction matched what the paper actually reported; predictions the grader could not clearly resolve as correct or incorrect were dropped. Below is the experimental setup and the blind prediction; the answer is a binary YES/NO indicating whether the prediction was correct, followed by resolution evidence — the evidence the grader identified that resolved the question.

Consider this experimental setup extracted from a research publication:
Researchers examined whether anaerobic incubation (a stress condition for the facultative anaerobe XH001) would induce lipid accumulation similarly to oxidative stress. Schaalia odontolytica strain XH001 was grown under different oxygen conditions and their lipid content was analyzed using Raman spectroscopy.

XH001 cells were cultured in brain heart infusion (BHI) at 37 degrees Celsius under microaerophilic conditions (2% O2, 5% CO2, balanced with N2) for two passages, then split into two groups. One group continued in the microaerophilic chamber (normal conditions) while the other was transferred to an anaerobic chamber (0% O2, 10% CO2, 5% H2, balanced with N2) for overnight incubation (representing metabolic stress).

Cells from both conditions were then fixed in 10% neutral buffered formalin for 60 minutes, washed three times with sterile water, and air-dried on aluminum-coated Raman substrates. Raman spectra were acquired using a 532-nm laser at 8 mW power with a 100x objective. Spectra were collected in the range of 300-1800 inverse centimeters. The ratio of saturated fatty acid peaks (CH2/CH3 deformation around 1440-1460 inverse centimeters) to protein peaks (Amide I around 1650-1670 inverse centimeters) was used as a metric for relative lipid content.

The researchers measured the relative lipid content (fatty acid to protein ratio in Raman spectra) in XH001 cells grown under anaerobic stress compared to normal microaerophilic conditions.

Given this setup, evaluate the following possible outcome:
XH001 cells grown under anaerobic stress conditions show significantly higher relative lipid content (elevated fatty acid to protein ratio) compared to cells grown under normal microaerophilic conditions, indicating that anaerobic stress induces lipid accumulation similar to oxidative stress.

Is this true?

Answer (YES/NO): YES